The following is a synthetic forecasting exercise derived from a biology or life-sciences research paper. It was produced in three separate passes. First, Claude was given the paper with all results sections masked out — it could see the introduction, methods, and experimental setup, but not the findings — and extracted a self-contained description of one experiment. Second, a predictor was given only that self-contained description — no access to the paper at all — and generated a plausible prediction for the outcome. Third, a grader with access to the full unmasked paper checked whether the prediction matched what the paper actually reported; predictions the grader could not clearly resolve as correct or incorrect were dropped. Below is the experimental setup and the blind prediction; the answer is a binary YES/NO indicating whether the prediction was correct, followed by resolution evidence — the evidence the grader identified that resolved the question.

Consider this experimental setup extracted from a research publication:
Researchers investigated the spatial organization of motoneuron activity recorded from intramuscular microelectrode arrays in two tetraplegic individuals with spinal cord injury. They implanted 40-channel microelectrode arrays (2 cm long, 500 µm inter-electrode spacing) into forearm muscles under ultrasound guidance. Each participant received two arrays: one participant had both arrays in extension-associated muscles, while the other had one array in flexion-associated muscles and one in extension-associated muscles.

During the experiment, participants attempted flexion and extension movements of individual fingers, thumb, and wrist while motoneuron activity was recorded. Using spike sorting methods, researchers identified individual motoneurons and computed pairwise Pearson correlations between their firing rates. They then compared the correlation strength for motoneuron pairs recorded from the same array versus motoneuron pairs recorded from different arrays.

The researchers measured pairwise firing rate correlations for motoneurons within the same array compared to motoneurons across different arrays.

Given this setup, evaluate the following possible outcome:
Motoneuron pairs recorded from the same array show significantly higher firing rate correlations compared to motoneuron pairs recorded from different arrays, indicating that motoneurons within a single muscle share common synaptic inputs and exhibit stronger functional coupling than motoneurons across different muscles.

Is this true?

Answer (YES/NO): YES